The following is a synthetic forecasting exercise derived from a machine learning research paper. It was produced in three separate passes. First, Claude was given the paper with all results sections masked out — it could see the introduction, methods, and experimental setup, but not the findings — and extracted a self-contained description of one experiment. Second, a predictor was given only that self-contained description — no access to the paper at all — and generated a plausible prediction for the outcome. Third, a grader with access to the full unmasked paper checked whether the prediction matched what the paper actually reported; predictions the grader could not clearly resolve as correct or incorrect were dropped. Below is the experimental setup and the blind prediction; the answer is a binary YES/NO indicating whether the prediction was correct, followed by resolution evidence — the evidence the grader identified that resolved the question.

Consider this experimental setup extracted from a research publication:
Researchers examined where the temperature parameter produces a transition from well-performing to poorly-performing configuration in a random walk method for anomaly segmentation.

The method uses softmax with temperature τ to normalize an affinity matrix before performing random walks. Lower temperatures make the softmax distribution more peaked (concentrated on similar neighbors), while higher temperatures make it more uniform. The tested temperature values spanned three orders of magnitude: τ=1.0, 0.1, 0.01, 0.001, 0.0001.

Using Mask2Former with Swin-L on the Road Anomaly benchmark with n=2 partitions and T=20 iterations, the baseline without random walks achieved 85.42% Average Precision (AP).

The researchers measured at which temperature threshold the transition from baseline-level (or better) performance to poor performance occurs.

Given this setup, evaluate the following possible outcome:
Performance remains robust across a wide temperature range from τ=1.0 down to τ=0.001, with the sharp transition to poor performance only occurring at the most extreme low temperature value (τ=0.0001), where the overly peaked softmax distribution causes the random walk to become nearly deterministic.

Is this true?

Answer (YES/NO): NO